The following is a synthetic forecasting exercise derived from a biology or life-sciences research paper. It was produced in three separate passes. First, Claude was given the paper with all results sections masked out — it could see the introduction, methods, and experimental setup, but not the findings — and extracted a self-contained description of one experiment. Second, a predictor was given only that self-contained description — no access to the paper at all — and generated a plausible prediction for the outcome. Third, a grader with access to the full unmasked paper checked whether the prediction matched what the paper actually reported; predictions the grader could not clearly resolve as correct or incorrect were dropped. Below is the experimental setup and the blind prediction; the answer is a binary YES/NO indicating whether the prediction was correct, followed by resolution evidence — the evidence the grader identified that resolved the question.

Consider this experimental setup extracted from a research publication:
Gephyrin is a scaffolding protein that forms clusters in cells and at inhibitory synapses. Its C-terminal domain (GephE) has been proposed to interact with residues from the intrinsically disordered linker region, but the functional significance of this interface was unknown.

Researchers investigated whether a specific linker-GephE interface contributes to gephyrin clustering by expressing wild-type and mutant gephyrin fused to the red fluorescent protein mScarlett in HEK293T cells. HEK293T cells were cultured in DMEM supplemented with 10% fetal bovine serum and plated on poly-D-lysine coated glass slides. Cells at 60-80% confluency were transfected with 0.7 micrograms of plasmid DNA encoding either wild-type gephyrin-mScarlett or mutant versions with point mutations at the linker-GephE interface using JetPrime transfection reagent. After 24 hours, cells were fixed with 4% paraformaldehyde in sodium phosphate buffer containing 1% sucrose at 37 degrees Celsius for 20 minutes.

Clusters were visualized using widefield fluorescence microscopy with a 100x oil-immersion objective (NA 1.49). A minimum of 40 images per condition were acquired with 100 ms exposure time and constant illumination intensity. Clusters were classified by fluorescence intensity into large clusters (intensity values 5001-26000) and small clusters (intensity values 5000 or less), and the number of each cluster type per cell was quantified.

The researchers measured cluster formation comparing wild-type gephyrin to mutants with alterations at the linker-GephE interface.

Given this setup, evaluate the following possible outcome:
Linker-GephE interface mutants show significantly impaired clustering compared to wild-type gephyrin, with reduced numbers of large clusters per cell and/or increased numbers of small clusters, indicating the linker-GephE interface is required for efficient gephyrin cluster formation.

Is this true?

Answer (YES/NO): YES